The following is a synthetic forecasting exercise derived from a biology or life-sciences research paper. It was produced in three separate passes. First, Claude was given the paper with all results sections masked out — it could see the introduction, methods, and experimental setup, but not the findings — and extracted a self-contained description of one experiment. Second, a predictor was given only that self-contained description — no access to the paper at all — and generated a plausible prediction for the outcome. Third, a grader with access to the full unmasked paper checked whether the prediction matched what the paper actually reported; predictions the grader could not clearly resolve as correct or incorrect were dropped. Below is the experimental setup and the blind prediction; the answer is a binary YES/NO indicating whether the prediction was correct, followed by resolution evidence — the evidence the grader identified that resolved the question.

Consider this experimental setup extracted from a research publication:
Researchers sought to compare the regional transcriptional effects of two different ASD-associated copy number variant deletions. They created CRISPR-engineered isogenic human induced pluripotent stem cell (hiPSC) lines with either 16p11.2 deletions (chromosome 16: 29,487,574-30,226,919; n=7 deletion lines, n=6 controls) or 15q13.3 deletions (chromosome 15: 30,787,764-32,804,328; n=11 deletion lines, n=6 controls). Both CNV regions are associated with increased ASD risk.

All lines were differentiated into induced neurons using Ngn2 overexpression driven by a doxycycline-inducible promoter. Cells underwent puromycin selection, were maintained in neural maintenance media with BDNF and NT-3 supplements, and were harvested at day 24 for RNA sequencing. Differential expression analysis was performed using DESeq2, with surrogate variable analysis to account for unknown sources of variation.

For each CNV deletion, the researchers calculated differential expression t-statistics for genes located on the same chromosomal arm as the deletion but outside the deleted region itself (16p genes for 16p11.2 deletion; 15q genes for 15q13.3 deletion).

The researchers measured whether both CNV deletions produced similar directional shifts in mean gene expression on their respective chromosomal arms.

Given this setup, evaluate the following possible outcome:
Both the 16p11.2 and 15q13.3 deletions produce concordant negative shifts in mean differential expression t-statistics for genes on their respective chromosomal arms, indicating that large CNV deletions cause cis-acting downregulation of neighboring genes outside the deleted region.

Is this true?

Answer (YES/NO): NO